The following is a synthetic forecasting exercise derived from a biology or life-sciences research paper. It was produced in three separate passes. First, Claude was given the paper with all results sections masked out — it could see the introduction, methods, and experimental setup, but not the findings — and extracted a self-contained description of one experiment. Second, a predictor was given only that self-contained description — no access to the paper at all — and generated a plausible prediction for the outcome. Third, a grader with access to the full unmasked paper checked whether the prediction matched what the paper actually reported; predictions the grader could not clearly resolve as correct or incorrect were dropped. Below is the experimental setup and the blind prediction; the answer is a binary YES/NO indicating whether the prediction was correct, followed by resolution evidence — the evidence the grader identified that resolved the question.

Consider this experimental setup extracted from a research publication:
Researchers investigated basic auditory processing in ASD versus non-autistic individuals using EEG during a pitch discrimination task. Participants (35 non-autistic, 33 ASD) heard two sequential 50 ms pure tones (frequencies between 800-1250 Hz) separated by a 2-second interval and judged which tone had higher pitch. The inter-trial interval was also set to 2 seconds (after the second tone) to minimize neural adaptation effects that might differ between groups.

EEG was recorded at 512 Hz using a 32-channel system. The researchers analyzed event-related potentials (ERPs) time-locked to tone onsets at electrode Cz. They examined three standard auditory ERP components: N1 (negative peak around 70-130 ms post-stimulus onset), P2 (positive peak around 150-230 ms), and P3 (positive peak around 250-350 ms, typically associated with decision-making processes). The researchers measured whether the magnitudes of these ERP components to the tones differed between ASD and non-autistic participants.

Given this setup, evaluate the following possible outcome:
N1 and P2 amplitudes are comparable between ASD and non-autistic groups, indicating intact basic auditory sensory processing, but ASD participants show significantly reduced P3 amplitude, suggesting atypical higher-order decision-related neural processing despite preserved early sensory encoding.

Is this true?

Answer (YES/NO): NO